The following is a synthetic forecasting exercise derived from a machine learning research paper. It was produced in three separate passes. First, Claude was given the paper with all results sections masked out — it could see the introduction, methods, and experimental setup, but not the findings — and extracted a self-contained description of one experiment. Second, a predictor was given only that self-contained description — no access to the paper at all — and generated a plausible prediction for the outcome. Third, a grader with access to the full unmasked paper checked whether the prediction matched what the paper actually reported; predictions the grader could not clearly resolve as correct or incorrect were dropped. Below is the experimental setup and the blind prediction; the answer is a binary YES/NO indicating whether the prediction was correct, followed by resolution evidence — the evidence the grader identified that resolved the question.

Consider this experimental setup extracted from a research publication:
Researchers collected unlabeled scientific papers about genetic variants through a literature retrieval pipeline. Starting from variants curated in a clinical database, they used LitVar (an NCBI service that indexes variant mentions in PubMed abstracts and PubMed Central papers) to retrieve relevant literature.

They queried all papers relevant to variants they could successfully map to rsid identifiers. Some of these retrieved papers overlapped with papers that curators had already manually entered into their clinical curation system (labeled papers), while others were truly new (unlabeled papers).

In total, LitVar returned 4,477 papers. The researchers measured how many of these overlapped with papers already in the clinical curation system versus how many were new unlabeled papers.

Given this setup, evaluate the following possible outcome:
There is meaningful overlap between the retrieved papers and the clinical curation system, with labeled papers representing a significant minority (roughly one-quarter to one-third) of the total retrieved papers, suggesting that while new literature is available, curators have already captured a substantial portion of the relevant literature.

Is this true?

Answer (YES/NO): NO